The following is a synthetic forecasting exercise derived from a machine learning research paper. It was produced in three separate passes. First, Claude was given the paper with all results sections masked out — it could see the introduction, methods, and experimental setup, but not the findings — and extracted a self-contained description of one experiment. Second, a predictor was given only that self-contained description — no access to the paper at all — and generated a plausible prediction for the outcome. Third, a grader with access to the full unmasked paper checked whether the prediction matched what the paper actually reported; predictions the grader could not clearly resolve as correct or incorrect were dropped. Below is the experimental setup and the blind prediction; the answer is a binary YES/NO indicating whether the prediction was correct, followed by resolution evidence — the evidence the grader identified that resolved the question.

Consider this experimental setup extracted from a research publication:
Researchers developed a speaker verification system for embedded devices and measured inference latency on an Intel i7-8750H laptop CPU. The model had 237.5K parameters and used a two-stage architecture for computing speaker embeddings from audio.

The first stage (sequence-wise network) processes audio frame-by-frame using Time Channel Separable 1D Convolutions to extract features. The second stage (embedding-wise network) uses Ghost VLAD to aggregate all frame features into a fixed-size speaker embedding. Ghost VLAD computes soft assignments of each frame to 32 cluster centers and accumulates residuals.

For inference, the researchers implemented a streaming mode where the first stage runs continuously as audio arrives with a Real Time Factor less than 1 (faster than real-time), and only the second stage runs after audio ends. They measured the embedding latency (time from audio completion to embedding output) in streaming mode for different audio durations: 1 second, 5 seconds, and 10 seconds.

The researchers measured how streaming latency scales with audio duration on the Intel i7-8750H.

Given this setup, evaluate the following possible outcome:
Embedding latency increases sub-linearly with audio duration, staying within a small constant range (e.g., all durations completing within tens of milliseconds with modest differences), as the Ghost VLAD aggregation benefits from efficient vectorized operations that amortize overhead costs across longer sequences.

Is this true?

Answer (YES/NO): NO